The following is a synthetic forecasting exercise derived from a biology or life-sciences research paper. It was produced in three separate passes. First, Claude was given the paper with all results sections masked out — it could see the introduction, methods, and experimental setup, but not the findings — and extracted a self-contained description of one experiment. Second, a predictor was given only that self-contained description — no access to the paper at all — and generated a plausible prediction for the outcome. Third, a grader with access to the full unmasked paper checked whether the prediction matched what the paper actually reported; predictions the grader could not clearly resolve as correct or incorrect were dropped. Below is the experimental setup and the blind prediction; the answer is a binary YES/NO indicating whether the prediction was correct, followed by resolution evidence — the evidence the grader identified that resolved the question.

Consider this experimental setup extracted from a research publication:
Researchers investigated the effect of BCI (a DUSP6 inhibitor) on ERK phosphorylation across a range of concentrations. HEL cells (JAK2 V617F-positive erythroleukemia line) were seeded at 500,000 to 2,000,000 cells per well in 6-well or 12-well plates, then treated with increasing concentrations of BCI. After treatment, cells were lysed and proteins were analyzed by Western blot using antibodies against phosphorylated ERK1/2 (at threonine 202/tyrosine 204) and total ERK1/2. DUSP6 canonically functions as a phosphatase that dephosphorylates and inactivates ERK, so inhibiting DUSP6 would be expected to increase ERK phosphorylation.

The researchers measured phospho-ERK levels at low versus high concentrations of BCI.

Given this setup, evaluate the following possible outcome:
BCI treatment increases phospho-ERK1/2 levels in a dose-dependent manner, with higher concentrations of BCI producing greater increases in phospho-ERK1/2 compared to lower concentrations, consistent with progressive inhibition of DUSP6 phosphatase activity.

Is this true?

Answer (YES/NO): NO